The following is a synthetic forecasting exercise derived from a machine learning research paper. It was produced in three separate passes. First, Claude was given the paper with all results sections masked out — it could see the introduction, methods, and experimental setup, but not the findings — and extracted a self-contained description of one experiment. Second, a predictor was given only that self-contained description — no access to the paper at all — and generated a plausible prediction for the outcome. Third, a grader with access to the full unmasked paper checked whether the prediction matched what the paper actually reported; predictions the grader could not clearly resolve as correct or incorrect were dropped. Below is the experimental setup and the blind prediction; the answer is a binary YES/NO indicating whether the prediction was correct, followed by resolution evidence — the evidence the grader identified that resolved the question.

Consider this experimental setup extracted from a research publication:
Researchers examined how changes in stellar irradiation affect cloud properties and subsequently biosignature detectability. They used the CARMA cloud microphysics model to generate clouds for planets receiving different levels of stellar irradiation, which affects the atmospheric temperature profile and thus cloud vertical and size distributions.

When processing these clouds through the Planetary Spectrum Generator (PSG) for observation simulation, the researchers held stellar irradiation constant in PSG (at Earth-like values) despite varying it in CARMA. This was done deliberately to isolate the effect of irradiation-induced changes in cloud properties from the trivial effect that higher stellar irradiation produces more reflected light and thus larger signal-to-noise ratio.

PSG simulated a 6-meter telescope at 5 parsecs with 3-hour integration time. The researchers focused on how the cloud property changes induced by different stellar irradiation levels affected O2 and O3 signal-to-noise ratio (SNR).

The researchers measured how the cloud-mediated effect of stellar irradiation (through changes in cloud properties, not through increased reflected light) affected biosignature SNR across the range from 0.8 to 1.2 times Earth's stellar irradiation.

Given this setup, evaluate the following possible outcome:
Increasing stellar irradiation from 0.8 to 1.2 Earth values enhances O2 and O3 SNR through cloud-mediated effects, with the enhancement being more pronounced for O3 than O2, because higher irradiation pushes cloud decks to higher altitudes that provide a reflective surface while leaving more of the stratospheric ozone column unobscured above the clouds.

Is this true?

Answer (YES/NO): NO